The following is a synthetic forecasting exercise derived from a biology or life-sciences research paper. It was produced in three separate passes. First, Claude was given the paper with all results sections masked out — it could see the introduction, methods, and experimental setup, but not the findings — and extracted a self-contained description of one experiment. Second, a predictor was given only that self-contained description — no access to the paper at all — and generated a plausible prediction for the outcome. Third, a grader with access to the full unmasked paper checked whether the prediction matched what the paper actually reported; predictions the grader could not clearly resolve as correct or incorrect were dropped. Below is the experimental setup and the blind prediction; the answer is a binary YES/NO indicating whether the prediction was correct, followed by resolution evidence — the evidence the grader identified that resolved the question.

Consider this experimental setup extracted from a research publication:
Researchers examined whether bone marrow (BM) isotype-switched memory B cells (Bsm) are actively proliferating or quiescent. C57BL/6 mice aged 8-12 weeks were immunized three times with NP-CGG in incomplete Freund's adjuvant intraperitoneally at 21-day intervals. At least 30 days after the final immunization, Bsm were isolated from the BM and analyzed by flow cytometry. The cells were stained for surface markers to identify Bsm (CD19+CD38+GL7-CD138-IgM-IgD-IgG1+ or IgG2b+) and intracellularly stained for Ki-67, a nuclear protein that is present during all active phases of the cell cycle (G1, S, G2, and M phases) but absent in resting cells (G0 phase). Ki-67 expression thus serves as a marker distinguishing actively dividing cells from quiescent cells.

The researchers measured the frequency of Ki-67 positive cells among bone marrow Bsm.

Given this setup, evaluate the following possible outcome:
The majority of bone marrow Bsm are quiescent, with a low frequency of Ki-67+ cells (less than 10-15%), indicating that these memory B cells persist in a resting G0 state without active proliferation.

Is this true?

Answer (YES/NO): YES